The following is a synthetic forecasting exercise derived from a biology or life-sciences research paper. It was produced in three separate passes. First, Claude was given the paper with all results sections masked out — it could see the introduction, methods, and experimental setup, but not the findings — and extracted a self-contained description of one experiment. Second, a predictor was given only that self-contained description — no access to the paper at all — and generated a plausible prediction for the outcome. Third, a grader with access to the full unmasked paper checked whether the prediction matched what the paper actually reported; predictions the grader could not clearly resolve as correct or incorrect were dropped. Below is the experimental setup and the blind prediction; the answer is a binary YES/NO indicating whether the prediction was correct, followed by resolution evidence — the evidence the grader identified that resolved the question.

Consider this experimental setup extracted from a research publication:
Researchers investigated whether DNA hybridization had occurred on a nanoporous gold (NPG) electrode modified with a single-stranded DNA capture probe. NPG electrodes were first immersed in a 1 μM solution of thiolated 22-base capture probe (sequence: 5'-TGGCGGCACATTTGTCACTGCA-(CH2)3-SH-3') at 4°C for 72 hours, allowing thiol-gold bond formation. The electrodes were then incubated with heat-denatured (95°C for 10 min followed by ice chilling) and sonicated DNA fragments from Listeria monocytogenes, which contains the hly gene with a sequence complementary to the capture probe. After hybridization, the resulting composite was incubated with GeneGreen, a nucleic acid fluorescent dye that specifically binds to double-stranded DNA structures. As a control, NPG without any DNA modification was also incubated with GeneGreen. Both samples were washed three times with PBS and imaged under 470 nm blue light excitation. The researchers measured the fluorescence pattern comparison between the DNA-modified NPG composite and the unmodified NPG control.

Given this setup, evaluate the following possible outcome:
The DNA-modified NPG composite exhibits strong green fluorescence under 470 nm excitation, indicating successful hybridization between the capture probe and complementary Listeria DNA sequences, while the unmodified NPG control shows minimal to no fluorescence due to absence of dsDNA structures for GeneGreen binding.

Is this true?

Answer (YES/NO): YES